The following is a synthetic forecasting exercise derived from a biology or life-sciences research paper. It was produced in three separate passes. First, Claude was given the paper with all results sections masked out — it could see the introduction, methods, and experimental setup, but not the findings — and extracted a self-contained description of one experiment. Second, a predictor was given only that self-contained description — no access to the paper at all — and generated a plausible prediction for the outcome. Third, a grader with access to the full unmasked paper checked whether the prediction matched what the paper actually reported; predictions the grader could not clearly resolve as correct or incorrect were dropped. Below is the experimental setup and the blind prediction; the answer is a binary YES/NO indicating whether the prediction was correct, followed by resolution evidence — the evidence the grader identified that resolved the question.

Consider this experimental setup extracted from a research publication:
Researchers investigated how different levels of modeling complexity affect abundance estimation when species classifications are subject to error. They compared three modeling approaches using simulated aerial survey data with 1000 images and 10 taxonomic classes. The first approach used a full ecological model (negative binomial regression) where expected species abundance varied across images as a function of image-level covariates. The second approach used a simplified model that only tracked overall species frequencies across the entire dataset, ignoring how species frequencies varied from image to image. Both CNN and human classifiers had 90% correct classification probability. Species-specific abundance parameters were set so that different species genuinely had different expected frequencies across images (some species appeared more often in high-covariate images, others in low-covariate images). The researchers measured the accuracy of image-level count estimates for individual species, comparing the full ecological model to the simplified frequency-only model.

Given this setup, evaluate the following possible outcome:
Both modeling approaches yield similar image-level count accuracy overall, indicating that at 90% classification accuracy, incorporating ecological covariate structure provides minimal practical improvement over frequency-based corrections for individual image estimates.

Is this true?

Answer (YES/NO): NO